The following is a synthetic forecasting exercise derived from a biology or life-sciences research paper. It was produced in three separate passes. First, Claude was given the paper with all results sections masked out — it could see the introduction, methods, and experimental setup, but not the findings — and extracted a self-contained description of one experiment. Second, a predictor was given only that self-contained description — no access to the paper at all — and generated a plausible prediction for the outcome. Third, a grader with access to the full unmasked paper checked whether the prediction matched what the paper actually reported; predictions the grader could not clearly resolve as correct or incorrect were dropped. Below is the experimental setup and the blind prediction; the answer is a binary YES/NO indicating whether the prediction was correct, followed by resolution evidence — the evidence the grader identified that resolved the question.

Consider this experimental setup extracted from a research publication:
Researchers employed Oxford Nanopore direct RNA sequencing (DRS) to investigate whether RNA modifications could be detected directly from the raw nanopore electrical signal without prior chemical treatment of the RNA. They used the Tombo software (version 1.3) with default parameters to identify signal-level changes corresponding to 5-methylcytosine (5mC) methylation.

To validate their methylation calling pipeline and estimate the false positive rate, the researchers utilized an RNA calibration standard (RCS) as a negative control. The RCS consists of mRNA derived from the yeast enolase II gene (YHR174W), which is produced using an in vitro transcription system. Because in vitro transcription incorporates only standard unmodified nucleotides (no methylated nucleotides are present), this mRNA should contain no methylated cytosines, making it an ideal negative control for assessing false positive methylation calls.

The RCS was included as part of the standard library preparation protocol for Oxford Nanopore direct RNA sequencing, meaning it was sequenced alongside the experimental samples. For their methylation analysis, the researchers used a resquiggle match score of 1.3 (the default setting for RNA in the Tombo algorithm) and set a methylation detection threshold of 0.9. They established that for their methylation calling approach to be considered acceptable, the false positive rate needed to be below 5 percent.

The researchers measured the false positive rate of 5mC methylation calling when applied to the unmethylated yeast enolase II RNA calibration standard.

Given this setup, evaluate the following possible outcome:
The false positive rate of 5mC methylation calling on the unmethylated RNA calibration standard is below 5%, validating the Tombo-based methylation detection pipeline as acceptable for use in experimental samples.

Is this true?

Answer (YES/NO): YES